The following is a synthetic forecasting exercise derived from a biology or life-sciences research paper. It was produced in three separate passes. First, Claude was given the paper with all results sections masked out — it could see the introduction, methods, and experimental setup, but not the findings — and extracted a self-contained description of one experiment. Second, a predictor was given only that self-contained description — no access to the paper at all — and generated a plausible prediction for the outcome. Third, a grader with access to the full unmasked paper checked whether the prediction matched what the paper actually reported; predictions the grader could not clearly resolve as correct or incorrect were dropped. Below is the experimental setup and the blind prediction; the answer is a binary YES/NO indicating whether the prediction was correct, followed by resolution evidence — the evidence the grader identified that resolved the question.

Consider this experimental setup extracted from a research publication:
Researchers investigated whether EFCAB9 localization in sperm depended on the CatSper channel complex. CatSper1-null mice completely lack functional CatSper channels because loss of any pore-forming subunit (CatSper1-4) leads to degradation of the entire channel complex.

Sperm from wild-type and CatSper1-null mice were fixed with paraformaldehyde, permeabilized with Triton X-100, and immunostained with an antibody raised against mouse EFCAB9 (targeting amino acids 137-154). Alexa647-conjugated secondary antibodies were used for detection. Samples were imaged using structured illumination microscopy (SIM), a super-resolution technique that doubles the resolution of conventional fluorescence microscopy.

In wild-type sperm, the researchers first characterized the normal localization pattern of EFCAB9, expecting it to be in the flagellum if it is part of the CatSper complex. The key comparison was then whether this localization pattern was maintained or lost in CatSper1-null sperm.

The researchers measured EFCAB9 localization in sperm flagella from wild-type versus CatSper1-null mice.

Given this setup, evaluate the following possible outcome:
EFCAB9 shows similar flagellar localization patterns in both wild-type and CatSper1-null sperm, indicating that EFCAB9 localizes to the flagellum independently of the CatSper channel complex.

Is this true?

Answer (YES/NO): NO